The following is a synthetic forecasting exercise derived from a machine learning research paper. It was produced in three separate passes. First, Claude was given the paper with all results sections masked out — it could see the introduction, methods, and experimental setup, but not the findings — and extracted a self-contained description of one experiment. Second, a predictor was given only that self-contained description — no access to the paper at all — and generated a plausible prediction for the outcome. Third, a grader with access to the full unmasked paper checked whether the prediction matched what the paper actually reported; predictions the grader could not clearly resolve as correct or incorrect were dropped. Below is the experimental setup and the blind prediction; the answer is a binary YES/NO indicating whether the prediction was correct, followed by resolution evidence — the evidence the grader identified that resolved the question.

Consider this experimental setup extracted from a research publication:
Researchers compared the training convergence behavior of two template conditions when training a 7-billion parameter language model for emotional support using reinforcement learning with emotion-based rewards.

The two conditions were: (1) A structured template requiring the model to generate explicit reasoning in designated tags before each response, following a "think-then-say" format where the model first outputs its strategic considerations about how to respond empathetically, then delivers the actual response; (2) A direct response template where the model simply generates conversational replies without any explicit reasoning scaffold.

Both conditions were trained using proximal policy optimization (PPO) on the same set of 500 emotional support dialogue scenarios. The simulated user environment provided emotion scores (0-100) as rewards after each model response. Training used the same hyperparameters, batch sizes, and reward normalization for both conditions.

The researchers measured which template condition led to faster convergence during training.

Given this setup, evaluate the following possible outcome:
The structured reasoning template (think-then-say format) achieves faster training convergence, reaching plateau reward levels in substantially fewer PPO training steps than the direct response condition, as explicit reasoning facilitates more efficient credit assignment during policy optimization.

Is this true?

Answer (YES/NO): YES